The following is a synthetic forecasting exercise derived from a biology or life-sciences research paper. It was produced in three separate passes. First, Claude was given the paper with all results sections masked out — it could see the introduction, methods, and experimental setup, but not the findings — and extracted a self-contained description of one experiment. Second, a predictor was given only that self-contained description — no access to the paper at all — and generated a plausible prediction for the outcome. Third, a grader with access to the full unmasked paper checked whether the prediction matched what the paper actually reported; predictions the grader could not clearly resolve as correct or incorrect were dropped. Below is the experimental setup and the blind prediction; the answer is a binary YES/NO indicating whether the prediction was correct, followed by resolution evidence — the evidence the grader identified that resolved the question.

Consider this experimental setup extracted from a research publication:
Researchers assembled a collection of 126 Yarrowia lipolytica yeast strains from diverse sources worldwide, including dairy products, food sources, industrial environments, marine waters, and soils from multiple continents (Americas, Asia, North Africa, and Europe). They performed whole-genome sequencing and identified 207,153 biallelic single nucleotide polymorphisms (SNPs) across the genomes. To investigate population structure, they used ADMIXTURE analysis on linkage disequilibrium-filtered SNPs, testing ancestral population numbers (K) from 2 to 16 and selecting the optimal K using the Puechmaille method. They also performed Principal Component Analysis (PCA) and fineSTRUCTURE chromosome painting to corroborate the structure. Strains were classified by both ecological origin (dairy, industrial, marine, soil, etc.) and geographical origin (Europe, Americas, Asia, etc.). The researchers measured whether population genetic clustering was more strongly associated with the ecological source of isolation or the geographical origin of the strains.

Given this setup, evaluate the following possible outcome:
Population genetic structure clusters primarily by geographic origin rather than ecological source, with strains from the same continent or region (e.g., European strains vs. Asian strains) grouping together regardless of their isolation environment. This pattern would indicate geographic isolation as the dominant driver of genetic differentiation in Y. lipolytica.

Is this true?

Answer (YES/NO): NO